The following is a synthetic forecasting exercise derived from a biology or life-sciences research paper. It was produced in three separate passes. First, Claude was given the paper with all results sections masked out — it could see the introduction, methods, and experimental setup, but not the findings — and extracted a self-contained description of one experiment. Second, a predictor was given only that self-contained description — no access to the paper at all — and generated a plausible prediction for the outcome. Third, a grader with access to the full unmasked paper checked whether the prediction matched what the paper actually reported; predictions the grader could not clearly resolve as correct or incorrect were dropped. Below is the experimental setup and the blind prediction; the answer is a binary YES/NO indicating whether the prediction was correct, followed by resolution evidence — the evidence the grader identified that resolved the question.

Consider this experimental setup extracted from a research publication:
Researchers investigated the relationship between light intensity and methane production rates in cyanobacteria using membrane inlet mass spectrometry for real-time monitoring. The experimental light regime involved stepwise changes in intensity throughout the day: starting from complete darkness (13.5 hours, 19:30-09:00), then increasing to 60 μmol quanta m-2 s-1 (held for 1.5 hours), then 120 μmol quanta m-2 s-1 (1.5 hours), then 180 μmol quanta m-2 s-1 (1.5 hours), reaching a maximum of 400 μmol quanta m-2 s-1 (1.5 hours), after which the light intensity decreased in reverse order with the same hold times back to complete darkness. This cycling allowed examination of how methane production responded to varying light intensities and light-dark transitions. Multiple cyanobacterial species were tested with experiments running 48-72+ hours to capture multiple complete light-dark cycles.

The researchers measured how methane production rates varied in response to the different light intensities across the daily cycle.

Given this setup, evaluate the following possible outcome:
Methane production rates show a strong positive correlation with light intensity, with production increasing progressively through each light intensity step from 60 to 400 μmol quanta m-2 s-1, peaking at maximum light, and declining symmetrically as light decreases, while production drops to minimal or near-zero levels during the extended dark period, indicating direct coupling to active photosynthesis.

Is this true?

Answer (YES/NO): NO